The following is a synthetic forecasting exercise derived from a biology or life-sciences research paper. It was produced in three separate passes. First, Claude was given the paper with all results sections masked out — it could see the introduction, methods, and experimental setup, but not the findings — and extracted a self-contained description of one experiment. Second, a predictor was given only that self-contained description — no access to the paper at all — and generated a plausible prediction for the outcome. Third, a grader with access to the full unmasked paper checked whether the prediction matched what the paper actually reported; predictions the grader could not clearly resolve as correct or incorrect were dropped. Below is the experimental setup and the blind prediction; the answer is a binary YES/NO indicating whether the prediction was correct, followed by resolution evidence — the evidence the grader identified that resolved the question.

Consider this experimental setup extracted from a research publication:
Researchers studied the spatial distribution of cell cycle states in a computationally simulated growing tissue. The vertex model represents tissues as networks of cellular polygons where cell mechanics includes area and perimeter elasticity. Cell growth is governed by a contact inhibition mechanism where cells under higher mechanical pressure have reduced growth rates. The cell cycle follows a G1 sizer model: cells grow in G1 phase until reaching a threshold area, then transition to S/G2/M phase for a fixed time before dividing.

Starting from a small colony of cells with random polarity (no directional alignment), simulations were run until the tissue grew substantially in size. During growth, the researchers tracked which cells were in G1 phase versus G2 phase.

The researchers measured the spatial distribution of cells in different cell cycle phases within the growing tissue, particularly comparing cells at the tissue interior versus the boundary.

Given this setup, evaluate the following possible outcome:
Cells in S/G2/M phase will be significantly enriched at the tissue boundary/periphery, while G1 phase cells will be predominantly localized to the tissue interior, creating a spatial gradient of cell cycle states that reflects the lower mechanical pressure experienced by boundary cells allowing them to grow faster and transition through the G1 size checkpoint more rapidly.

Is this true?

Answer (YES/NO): YES